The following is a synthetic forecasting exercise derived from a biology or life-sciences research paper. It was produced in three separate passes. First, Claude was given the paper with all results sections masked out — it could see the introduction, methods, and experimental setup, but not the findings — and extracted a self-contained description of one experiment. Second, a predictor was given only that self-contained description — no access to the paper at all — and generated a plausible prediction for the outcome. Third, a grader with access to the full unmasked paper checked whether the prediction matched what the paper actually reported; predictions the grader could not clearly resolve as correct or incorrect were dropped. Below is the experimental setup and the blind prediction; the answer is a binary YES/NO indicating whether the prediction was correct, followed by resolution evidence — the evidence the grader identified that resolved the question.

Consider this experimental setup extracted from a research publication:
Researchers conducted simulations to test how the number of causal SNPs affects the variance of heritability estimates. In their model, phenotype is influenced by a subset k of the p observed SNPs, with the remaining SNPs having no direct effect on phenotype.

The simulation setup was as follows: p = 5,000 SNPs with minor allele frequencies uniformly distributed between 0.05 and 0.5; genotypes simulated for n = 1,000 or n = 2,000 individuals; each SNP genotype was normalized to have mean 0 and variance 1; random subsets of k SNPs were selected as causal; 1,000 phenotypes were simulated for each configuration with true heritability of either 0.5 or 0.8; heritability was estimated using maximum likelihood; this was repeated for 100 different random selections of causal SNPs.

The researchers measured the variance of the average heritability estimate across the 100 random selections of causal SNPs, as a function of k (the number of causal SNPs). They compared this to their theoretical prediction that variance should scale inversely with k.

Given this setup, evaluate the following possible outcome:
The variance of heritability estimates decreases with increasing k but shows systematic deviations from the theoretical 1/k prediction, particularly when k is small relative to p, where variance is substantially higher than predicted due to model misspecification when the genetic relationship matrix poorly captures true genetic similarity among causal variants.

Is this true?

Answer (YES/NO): NO